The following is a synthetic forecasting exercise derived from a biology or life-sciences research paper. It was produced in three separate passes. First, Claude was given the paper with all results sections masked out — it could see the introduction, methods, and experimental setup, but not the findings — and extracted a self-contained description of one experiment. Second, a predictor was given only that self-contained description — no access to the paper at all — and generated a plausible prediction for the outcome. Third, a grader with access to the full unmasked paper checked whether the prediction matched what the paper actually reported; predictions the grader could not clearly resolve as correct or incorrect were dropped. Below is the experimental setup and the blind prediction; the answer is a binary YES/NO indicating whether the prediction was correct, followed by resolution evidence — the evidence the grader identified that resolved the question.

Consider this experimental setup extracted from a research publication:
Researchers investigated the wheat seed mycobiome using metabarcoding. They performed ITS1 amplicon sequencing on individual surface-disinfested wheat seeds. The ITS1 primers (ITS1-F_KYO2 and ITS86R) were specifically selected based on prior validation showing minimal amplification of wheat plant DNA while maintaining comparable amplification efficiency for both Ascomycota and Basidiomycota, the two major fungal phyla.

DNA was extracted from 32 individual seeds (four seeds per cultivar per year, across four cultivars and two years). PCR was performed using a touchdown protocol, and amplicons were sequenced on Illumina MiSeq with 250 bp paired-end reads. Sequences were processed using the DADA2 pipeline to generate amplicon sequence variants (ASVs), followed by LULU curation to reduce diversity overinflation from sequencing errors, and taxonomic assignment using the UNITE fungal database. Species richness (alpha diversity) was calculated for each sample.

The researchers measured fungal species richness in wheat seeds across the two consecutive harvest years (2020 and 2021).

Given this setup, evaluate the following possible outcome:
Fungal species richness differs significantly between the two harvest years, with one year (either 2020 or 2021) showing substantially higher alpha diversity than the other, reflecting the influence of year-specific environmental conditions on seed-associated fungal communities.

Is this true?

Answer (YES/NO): YES